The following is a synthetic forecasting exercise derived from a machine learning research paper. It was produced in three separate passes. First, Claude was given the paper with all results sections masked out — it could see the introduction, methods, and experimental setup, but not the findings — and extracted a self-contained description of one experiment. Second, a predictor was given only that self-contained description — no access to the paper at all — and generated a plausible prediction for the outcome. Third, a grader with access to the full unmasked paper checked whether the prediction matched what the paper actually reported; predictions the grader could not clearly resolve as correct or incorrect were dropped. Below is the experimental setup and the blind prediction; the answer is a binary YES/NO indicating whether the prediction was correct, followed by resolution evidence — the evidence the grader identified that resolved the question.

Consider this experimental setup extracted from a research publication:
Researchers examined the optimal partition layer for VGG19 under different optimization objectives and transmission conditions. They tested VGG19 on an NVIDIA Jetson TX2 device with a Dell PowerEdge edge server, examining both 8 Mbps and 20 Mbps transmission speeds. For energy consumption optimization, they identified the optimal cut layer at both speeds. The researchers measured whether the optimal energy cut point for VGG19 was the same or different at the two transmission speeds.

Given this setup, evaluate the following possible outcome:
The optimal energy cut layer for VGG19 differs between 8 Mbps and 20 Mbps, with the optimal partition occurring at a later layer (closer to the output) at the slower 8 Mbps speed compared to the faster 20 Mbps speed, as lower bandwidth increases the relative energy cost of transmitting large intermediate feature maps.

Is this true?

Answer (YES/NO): NO